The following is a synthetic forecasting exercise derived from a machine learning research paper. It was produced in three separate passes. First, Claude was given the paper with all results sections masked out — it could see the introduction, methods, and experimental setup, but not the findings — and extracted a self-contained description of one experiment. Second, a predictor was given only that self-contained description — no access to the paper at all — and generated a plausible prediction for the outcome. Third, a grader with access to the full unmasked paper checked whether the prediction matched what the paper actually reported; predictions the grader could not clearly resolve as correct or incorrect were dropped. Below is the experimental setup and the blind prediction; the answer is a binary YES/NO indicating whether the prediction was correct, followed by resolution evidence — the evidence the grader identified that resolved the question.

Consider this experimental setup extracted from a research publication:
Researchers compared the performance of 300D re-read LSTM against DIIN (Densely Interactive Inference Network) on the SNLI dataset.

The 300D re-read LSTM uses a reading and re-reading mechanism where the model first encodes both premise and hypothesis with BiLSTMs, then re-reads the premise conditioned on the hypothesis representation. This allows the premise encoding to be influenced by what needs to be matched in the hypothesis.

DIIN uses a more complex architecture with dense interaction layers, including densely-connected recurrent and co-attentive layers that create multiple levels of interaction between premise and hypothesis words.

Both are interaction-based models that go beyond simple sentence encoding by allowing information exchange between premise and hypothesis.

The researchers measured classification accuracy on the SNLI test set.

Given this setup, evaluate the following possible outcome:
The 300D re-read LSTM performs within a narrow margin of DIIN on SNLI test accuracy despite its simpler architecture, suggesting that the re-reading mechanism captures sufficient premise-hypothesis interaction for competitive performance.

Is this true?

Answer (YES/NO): YES